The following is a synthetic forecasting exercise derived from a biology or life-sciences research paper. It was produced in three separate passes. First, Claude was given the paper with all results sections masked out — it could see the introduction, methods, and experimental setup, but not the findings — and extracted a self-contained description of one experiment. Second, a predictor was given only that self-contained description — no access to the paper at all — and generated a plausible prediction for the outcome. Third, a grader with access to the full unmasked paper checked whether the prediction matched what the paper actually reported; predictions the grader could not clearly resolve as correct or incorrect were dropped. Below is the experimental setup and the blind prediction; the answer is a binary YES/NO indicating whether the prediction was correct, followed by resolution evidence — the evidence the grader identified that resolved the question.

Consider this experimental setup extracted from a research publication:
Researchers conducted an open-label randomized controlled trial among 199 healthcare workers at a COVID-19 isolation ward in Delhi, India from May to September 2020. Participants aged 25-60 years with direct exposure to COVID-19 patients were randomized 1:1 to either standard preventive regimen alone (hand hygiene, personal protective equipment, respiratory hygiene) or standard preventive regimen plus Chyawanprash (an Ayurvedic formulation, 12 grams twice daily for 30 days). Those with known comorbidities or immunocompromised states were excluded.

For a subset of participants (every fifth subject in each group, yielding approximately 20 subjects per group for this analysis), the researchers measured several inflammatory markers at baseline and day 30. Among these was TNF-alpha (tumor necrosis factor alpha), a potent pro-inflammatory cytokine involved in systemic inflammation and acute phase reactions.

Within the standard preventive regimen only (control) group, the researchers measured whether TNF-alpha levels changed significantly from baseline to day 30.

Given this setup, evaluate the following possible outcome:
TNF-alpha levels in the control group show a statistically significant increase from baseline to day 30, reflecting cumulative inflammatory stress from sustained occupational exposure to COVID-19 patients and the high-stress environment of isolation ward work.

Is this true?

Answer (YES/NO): NO